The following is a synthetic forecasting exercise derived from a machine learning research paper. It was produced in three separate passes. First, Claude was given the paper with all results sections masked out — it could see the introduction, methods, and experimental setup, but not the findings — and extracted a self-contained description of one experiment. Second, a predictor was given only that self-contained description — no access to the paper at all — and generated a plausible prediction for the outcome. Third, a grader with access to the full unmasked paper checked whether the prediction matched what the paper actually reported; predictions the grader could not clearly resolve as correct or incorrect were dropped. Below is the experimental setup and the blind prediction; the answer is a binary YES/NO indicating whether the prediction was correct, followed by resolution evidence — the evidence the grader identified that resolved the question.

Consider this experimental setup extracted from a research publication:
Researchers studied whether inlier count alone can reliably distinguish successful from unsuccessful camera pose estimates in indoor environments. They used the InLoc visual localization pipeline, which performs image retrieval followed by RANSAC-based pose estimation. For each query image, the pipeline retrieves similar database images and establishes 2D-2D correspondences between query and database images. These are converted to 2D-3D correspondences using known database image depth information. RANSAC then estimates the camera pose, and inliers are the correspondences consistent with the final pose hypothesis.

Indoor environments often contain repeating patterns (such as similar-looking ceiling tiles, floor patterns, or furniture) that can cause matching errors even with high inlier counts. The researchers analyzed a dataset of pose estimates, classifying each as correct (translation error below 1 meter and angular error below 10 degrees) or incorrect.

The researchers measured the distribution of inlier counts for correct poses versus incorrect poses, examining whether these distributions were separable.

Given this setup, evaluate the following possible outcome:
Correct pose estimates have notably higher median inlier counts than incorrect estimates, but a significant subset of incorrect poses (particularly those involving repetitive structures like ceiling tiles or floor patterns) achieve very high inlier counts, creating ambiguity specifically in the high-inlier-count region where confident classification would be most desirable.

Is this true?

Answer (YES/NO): NO